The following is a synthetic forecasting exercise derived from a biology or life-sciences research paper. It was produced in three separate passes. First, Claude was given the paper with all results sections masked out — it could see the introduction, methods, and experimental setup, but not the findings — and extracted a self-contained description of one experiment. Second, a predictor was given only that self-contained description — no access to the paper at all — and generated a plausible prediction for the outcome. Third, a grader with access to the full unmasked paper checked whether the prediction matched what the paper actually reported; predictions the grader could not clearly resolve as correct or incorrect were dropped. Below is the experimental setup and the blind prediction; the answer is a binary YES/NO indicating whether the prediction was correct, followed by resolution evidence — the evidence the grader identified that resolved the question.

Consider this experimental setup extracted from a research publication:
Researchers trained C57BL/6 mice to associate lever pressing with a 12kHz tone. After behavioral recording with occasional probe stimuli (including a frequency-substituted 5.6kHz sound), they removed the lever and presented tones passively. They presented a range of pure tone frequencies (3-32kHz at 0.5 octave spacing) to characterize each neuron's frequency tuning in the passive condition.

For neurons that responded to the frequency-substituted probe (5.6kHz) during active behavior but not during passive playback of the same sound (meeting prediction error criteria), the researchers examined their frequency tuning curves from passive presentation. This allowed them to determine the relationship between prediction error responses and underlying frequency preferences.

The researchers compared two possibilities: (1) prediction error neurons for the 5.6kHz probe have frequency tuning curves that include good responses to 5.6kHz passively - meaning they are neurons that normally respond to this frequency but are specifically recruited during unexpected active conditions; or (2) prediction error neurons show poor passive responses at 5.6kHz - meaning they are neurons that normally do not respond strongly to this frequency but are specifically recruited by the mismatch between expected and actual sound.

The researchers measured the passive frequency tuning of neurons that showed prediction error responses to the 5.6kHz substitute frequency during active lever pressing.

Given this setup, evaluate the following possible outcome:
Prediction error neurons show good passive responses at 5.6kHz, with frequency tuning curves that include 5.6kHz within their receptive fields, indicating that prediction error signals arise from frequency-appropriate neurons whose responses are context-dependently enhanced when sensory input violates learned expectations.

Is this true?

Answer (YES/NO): NO